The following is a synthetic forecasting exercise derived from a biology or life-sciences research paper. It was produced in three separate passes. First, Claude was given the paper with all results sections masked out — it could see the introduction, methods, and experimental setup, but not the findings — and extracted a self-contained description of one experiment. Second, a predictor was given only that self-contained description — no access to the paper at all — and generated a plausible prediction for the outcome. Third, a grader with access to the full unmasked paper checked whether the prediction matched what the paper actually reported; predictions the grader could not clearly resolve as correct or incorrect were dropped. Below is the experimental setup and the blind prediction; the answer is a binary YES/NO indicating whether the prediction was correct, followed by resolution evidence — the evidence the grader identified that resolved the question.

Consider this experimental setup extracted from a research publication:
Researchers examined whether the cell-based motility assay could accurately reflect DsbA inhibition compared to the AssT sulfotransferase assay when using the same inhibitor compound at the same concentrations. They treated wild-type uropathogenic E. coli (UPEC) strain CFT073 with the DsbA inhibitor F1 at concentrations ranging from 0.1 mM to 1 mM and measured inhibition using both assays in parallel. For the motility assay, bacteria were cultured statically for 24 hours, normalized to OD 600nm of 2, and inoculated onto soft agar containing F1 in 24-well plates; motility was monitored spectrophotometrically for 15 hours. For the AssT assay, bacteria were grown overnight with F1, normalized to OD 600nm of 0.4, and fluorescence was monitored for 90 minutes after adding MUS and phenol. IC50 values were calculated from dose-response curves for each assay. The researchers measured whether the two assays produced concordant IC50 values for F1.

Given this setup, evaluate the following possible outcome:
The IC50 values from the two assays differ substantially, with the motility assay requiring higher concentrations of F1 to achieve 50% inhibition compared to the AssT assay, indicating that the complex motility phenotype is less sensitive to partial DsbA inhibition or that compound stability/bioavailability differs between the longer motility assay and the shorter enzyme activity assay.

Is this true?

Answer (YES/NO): NO